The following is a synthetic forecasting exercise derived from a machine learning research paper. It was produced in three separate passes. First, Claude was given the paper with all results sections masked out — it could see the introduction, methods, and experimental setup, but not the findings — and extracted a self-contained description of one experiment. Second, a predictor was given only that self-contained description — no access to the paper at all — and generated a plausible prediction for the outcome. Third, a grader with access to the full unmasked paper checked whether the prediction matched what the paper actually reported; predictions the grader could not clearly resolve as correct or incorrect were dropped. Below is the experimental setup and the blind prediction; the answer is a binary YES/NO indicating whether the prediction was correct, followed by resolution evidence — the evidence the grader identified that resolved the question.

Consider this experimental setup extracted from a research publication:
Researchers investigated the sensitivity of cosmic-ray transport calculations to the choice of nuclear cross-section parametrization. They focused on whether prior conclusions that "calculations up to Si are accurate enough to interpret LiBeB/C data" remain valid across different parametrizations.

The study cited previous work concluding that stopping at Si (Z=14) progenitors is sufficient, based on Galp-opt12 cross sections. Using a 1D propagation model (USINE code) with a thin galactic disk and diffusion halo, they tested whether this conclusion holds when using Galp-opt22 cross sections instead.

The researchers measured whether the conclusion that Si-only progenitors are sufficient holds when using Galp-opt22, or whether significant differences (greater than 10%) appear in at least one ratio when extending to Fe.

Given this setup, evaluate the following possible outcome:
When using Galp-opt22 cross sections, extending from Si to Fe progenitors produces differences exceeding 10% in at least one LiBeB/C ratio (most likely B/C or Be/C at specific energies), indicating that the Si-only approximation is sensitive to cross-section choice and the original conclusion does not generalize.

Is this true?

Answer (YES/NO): NO